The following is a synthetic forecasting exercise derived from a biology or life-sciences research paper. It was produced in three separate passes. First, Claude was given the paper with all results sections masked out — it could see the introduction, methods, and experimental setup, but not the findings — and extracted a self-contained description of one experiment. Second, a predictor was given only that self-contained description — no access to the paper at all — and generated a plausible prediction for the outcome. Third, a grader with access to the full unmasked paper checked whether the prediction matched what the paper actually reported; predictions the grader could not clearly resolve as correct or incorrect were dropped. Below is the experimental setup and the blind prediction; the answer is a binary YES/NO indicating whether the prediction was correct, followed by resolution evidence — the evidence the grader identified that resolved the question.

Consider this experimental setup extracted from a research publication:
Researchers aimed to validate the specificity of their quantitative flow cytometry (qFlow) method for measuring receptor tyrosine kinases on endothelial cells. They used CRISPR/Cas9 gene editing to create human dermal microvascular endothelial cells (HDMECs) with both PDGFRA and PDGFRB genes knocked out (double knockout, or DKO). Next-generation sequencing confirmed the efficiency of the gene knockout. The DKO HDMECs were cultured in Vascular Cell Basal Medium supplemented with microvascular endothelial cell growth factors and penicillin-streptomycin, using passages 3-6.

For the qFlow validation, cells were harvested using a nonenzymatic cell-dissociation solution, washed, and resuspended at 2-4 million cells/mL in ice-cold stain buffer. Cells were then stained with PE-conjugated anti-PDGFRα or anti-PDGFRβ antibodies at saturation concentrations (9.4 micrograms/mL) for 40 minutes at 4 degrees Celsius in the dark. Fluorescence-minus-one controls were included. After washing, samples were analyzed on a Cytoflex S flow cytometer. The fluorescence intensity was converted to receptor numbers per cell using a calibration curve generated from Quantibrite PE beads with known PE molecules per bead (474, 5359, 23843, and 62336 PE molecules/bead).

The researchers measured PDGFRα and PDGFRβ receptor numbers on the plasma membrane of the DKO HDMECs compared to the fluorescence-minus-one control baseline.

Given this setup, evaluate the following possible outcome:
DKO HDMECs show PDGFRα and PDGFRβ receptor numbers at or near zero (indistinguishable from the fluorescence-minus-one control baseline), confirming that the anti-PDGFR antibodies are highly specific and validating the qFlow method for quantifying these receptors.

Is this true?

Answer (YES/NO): NO